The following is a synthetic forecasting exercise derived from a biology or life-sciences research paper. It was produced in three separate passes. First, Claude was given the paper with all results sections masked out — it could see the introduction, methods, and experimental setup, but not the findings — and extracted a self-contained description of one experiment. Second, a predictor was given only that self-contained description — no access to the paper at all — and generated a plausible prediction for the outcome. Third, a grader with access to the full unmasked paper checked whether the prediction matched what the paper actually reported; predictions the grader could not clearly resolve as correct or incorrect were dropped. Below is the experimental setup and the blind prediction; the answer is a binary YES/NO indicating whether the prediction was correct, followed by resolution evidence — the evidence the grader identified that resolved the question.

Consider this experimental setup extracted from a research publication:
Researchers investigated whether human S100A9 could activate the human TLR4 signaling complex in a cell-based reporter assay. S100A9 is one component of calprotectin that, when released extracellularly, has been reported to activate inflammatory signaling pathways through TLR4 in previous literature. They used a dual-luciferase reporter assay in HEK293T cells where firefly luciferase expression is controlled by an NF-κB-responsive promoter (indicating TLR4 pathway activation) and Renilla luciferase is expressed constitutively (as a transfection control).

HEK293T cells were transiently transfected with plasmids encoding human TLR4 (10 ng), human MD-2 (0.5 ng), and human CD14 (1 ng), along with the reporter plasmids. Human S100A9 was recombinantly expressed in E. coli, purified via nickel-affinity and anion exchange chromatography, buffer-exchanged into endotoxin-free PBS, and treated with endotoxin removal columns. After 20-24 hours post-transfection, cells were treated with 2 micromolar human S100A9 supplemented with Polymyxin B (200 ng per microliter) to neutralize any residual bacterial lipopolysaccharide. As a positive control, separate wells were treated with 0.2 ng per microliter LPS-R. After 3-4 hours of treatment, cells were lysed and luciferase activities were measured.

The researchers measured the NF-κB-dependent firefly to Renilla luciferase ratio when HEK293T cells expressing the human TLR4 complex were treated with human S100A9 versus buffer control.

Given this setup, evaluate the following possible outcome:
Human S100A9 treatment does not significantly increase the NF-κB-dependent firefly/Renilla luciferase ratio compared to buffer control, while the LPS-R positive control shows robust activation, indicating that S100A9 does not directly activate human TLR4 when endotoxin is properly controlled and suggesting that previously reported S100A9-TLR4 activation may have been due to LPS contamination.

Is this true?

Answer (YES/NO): NO